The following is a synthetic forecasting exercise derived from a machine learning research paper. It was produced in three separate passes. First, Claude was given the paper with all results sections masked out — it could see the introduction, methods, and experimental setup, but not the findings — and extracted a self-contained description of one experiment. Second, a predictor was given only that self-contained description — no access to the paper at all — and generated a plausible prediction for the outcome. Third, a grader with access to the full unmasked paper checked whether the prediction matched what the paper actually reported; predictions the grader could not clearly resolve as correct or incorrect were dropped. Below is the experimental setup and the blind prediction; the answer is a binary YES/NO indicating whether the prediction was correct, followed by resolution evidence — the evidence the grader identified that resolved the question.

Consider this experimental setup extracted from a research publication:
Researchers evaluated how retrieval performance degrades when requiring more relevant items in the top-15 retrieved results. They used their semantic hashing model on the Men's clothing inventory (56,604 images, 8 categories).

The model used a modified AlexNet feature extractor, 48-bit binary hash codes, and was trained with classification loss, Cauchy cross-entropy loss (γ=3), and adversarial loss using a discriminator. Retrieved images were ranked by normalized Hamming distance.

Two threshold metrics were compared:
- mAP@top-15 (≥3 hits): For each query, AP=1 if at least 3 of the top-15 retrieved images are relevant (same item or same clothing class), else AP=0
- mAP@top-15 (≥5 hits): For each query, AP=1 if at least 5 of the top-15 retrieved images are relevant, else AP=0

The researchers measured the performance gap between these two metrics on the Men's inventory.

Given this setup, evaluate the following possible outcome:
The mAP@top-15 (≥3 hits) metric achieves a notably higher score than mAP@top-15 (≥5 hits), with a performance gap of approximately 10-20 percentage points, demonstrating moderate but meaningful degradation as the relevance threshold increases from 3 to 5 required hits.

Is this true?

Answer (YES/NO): YES